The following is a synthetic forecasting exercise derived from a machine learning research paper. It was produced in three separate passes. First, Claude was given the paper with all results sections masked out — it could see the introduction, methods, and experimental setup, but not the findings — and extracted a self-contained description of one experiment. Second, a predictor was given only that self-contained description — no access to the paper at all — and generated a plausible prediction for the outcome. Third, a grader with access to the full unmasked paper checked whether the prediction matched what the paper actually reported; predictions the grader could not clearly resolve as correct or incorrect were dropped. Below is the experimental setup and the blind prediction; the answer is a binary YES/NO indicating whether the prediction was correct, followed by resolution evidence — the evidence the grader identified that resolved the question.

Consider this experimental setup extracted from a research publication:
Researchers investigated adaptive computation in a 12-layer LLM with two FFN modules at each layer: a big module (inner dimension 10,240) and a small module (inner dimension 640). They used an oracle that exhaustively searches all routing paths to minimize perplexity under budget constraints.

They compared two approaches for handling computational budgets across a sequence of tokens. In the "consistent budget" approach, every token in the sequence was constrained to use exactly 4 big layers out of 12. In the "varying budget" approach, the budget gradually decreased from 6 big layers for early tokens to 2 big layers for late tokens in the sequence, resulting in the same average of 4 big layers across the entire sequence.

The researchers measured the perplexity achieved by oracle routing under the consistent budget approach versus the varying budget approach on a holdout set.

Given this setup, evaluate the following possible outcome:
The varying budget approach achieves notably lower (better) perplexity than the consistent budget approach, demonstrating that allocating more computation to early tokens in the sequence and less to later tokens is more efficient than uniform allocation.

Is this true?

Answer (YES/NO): NO